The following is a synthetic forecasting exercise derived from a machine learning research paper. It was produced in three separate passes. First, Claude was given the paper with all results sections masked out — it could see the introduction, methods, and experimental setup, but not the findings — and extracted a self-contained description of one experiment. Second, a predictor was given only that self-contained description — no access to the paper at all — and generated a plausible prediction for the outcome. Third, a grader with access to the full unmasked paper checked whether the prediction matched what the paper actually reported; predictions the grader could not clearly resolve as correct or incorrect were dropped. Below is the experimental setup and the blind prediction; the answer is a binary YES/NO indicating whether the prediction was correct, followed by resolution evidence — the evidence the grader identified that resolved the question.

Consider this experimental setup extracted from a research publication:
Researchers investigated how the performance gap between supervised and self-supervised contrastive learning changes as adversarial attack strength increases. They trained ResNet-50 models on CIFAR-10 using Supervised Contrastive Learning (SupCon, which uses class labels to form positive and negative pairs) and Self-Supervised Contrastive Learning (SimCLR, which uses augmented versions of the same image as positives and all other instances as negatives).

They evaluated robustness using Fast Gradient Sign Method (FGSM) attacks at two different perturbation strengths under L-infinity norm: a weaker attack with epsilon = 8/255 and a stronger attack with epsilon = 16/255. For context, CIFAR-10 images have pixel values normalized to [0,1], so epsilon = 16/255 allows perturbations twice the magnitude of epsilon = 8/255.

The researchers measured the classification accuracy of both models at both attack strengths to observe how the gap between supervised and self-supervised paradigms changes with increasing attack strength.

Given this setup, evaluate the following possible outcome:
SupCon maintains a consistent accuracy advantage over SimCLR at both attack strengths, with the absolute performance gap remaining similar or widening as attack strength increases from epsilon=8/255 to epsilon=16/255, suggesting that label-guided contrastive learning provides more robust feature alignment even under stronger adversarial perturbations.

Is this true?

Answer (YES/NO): YES